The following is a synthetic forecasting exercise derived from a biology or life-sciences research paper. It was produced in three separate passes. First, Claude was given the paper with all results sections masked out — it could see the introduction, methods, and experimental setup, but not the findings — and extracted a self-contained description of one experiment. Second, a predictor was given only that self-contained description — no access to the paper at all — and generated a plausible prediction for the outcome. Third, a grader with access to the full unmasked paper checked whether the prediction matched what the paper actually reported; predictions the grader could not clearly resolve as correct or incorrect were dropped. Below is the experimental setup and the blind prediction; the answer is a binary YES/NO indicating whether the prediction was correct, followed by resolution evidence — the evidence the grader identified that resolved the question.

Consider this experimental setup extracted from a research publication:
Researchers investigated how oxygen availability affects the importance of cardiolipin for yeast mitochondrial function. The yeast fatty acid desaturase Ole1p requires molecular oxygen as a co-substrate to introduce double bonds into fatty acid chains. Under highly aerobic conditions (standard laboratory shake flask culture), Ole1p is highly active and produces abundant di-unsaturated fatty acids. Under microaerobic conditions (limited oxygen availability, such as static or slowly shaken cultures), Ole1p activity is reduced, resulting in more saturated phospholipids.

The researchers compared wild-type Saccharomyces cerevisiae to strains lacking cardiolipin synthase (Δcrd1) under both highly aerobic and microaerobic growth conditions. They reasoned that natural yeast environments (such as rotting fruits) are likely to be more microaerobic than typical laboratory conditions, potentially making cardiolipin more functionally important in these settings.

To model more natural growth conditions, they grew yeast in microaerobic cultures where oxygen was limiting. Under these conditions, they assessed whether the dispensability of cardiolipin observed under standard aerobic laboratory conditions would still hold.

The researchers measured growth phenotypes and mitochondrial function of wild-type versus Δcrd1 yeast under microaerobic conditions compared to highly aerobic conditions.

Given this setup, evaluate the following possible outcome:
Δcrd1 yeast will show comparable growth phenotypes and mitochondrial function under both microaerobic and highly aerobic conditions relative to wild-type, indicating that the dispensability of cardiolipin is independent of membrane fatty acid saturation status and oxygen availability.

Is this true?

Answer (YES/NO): NO